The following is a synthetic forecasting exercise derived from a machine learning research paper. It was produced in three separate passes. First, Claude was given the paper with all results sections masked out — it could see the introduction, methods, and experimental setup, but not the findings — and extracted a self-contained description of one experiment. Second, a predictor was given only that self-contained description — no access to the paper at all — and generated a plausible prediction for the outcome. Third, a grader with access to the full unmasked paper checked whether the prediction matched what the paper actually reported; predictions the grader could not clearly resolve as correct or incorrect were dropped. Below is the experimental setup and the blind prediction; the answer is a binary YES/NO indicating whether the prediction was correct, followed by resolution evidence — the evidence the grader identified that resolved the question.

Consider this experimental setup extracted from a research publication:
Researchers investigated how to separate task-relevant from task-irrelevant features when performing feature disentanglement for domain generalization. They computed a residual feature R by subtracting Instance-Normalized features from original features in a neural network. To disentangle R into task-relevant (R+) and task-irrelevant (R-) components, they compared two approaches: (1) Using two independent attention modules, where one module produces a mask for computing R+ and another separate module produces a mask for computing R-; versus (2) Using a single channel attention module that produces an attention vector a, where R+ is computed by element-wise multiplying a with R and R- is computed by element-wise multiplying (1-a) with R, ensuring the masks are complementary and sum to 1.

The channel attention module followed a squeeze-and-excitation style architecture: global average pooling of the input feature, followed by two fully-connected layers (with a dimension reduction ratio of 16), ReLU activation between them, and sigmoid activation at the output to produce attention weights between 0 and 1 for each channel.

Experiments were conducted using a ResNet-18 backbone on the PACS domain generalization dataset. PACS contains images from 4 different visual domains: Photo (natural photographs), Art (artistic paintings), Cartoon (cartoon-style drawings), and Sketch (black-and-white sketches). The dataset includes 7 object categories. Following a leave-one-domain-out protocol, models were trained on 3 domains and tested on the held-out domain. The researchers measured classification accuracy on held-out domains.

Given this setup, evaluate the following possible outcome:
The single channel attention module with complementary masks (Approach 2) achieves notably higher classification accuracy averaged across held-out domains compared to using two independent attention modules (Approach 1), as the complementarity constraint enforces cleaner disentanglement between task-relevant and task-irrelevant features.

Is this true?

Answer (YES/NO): NO